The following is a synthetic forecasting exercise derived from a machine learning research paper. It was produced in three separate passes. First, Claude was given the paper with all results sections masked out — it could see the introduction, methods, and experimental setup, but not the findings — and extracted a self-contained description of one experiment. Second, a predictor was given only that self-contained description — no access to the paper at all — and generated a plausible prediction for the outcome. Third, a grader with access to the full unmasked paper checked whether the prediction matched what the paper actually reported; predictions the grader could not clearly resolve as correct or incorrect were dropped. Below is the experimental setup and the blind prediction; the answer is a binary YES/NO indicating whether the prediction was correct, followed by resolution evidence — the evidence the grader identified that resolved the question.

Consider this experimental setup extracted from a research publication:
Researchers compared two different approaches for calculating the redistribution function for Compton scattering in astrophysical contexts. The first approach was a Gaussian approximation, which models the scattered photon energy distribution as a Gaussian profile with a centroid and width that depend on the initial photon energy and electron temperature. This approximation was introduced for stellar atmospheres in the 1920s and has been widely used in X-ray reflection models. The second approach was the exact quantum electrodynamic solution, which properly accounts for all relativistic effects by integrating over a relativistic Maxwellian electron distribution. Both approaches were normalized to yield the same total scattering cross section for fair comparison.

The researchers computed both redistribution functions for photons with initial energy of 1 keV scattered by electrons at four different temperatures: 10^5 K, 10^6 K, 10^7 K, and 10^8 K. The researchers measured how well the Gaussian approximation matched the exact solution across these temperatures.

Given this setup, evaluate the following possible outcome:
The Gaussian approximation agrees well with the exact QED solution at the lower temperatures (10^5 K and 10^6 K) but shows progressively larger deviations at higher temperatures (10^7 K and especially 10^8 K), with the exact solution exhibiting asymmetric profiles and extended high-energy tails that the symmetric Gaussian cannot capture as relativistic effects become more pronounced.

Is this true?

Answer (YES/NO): NO